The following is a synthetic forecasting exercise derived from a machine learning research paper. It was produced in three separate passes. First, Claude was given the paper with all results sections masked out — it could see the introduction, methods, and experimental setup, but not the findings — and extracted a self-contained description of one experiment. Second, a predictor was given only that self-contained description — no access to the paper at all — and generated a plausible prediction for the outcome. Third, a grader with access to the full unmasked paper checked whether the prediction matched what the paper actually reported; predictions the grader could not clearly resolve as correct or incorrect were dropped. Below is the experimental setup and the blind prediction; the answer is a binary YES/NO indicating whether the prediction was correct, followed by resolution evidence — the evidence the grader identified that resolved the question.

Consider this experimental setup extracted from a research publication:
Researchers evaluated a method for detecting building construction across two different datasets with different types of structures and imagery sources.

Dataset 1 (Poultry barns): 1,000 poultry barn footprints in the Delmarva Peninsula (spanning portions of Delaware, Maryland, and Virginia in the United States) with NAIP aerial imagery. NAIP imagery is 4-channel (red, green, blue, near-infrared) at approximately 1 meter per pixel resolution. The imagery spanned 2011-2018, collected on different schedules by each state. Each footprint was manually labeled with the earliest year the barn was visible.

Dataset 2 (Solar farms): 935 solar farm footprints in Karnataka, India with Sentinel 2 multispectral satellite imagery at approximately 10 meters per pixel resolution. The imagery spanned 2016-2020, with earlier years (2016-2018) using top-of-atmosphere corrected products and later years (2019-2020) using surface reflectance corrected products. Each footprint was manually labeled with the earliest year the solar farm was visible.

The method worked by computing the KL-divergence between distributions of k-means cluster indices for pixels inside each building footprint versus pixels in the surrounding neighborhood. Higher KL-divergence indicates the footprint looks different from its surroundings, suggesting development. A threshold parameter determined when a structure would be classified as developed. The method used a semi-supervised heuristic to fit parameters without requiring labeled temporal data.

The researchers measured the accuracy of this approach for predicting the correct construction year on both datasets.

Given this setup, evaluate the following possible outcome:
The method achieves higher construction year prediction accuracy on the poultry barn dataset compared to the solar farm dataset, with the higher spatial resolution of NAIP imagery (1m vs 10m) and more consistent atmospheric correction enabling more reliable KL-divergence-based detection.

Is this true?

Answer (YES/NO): YES